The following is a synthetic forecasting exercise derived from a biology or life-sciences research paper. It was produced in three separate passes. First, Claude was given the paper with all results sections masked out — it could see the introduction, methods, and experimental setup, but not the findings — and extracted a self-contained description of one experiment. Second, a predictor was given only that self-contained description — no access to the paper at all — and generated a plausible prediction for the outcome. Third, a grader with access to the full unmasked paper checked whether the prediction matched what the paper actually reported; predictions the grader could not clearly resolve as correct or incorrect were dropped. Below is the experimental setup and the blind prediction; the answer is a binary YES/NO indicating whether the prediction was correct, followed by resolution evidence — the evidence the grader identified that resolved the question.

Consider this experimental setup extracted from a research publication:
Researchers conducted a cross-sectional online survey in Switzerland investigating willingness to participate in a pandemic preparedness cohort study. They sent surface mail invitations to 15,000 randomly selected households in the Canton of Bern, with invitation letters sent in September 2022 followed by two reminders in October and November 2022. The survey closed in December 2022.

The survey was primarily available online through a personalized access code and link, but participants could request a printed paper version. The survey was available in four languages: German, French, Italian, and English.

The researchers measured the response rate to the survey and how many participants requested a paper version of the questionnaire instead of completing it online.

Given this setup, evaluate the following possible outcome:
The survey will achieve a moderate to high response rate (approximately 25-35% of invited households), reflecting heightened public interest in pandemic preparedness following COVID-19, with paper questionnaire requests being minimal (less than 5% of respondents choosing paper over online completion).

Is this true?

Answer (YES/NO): NO